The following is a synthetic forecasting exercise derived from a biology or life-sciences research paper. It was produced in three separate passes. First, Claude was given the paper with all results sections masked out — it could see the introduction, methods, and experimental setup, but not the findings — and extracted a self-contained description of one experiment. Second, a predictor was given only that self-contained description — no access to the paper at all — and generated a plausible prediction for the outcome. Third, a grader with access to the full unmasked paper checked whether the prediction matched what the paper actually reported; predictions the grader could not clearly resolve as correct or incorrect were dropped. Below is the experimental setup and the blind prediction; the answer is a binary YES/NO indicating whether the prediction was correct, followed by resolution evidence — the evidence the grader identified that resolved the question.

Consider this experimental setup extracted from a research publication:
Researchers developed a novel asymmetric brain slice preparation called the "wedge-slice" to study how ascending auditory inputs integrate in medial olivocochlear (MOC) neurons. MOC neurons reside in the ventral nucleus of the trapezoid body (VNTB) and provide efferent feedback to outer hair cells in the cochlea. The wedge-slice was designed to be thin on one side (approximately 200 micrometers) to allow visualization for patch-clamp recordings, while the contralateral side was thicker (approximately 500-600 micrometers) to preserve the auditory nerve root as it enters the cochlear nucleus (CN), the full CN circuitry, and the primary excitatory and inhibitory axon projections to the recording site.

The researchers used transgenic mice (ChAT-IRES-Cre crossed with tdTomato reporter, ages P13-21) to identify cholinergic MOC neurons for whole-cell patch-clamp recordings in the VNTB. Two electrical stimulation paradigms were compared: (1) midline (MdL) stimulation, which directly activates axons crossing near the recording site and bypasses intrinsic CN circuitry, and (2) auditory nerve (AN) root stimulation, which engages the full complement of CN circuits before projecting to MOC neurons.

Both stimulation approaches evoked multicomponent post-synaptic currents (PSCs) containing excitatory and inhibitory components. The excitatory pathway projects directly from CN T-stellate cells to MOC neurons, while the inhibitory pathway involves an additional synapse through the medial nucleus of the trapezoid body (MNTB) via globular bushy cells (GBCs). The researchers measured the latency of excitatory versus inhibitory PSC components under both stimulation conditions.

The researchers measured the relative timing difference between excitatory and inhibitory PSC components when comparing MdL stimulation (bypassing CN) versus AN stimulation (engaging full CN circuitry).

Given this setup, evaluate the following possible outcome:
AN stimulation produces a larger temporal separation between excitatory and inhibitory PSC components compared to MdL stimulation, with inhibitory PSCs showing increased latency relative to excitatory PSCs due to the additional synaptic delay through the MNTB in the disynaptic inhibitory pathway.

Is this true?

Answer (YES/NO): NO